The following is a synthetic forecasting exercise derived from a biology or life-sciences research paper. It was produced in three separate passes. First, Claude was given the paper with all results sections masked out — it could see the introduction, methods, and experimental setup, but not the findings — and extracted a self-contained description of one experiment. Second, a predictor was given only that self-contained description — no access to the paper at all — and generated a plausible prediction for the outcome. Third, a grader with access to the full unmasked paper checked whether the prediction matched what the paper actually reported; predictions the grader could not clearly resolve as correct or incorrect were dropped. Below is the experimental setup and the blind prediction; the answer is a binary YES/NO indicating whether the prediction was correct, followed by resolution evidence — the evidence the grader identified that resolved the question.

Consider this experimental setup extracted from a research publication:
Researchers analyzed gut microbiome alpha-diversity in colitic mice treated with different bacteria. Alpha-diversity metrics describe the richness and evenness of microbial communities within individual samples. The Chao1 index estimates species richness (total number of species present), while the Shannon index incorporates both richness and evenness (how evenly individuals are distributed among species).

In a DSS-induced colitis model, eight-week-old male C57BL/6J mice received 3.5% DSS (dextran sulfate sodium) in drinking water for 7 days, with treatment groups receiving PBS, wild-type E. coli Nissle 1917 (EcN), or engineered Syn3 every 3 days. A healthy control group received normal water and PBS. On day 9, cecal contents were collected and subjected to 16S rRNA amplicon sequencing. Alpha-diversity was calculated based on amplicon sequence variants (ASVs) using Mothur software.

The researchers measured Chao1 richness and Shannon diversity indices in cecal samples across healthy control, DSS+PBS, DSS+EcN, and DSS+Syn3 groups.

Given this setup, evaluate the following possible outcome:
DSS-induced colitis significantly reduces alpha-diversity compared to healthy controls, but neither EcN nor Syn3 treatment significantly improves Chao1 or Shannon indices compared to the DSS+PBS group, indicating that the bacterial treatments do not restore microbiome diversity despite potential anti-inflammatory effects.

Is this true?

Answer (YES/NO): NO